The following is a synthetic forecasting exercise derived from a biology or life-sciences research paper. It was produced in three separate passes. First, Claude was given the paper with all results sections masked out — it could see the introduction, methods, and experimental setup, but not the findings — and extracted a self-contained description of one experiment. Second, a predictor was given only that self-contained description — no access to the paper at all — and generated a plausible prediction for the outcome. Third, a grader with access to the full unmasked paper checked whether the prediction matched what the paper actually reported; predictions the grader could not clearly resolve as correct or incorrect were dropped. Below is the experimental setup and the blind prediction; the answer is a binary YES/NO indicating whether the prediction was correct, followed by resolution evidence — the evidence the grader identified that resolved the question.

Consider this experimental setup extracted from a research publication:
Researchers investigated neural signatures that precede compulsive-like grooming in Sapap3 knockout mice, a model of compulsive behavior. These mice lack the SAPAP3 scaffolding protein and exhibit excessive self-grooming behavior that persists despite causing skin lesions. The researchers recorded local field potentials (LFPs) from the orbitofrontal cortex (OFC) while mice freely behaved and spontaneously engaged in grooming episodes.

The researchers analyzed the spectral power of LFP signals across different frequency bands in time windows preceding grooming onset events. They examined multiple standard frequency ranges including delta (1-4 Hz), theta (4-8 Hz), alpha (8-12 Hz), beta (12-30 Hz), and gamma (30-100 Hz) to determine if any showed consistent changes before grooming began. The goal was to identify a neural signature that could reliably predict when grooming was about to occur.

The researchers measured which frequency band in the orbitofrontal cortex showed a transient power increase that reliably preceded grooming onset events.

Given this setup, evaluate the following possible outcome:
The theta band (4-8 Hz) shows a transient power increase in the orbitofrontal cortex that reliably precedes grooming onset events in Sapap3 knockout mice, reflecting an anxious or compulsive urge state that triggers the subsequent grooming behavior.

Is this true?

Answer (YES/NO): NO